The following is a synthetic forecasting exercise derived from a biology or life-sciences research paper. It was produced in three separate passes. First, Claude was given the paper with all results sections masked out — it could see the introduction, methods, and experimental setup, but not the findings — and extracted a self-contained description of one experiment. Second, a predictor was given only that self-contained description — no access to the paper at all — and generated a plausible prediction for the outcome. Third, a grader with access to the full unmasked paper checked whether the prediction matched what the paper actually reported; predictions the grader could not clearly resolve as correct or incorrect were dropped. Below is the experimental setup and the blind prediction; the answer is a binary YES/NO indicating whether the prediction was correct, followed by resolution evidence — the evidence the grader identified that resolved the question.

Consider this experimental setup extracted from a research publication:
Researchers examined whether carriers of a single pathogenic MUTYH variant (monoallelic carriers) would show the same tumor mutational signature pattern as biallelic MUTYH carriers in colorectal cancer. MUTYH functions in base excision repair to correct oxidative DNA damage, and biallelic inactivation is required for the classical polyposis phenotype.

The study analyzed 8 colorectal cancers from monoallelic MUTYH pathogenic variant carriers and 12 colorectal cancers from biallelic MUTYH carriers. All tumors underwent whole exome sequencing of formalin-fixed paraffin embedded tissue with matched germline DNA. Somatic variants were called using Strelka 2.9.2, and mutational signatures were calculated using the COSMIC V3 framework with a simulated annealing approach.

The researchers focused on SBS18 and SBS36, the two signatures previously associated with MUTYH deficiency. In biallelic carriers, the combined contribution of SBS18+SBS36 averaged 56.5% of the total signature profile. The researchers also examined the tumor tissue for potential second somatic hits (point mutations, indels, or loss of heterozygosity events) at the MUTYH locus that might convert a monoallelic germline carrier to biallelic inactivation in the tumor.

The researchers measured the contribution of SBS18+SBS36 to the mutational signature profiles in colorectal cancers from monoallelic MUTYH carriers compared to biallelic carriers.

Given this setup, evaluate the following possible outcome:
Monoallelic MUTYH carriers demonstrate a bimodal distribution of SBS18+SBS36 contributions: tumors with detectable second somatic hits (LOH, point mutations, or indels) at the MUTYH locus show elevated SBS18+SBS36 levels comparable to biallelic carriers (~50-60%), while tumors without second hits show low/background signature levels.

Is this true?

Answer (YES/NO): YES